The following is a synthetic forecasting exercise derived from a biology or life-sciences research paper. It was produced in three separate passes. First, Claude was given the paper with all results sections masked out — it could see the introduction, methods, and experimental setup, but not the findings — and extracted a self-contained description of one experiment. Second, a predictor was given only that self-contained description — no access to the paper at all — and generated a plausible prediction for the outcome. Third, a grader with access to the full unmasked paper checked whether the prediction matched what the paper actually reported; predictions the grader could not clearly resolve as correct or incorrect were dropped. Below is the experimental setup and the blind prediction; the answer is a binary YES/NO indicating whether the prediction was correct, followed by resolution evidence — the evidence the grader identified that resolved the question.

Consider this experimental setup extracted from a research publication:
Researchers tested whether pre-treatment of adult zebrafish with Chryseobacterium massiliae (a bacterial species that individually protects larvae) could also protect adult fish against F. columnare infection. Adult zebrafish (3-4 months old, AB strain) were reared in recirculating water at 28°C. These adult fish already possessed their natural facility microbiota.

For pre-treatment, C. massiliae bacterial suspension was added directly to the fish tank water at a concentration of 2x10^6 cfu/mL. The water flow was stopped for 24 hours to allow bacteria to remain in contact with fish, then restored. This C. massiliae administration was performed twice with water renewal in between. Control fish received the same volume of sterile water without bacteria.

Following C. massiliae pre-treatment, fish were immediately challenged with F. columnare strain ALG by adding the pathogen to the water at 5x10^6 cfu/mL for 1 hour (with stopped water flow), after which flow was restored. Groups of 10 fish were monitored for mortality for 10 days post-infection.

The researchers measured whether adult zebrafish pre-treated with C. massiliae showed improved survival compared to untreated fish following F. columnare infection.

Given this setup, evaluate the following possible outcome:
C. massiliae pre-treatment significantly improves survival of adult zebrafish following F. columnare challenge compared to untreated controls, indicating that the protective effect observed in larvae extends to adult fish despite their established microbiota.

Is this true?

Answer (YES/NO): YES